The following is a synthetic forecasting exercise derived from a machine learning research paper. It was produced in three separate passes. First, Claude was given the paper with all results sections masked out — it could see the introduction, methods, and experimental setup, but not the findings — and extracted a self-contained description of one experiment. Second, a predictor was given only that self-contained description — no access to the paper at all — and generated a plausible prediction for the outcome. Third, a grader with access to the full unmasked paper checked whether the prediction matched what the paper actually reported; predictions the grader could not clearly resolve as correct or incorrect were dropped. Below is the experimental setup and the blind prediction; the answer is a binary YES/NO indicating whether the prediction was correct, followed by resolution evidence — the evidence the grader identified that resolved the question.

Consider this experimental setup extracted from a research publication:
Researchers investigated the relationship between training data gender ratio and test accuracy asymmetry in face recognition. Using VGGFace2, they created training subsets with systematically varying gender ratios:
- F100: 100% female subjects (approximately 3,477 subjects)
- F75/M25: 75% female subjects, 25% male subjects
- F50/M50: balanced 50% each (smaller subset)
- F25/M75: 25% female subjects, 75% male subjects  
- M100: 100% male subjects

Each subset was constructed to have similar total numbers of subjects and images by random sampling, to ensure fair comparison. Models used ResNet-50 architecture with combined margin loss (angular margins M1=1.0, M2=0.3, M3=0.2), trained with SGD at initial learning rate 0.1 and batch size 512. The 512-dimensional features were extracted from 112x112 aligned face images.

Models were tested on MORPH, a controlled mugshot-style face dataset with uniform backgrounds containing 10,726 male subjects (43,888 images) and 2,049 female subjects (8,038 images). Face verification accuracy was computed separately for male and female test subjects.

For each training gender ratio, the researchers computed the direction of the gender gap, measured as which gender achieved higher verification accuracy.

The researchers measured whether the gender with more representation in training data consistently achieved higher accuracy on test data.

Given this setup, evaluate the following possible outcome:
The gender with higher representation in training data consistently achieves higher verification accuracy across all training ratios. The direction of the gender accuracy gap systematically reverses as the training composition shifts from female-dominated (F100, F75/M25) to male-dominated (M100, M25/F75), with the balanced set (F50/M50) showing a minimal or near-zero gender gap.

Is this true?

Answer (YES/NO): NO